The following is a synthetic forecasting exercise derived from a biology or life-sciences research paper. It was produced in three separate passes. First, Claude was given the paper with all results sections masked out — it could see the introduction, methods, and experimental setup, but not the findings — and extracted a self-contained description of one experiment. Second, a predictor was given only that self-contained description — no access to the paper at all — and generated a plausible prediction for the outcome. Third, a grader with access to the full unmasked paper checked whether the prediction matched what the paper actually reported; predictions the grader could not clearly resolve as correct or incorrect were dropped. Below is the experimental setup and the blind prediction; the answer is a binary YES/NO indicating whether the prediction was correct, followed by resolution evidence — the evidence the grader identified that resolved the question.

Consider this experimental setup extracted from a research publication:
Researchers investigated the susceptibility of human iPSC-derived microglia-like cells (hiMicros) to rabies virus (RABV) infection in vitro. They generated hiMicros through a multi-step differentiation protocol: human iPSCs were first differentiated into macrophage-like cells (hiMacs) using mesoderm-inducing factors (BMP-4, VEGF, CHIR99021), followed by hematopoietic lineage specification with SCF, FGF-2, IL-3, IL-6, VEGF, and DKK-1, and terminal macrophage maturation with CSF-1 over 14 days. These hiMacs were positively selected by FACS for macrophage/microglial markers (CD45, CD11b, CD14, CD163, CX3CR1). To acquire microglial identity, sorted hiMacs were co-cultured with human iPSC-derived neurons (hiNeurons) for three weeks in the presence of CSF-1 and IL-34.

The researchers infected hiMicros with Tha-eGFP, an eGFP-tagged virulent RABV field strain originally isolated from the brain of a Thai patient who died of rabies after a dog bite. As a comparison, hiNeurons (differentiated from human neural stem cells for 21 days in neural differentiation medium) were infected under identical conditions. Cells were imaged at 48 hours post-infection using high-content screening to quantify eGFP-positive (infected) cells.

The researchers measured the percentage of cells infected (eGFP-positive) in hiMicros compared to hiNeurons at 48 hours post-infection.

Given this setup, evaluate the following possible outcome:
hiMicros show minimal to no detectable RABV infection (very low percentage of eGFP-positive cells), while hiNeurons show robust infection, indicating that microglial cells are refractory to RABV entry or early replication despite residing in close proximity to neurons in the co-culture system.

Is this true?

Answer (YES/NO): YES